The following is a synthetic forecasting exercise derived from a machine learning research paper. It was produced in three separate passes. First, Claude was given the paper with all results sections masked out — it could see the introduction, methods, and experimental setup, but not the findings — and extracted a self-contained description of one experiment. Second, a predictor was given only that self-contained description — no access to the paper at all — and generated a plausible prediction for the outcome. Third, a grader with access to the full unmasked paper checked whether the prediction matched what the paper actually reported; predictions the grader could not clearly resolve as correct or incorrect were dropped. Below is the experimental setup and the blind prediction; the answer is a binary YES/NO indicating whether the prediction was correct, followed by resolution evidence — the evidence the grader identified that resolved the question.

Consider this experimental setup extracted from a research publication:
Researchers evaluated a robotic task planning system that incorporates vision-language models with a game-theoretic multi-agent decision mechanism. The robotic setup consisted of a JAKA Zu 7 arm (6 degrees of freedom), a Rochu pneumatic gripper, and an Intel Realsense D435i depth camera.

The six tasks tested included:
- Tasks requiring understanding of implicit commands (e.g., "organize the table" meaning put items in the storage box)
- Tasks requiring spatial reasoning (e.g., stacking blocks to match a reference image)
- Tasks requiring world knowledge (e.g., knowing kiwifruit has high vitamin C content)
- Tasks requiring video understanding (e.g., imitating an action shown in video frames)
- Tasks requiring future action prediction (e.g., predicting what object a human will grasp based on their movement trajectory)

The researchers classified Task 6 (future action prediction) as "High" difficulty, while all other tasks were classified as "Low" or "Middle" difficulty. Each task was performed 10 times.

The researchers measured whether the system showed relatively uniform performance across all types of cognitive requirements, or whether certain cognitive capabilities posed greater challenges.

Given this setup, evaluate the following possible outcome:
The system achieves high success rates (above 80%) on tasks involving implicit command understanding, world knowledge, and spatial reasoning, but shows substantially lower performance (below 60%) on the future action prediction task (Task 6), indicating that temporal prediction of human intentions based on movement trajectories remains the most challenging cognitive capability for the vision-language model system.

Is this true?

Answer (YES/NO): NO